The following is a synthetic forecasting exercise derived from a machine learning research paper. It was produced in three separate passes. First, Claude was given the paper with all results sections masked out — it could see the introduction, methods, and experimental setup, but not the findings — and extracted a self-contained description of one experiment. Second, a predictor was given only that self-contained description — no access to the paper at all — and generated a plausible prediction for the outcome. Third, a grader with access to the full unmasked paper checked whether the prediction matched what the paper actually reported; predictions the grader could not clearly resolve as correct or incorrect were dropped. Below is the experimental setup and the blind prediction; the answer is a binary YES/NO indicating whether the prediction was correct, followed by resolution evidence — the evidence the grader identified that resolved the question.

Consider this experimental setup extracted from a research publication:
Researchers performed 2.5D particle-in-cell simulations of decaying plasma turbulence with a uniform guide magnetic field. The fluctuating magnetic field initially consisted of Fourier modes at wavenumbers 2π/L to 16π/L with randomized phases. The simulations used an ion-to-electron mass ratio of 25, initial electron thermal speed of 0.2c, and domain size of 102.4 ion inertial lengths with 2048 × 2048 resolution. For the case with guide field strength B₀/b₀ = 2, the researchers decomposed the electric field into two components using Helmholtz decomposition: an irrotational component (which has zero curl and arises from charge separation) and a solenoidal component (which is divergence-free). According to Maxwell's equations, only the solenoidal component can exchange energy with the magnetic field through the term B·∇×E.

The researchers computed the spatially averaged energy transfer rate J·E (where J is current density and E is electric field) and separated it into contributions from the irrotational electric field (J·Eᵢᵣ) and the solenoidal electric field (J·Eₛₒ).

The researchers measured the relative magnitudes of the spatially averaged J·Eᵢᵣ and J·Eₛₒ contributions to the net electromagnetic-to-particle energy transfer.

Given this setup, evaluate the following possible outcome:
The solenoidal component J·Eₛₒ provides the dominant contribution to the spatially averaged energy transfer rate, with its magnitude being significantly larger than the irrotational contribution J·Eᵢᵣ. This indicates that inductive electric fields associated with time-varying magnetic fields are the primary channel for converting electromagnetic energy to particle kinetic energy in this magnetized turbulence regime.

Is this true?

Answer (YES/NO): YES